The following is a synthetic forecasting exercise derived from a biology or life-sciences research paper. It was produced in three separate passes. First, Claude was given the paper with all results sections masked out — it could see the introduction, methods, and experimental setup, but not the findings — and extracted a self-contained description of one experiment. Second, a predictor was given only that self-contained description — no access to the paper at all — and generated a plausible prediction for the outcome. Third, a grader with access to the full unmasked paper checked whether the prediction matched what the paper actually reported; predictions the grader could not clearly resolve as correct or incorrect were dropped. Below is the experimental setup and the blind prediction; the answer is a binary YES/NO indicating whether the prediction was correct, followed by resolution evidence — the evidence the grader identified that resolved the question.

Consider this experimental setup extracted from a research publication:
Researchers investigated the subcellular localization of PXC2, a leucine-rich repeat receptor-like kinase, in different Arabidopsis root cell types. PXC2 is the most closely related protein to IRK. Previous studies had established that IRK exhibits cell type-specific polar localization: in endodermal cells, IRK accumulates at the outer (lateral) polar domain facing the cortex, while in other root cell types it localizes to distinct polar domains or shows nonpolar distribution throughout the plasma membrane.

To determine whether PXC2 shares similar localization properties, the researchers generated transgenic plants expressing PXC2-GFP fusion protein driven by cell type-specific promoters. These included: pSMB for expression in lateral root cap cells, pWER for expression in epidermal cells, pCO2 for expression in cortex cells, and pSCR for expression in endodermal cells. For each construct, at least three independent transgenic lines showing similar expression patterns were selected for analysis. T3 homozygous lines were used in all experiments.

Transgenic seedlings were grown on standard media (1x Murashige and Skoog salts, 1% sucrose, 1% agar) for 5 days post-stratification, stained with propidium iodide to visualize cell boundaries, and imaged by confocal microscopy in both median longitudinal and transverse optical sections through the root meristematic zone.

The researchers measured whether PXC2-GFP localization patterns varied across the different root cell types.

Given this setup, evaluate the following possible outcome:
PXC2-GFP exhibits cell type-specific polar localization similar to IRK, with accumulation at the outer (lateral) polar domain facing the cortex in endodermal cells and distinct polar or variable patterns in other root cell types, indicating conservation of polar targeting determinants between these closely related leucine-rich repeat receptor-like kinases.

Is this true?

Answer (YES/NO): YES